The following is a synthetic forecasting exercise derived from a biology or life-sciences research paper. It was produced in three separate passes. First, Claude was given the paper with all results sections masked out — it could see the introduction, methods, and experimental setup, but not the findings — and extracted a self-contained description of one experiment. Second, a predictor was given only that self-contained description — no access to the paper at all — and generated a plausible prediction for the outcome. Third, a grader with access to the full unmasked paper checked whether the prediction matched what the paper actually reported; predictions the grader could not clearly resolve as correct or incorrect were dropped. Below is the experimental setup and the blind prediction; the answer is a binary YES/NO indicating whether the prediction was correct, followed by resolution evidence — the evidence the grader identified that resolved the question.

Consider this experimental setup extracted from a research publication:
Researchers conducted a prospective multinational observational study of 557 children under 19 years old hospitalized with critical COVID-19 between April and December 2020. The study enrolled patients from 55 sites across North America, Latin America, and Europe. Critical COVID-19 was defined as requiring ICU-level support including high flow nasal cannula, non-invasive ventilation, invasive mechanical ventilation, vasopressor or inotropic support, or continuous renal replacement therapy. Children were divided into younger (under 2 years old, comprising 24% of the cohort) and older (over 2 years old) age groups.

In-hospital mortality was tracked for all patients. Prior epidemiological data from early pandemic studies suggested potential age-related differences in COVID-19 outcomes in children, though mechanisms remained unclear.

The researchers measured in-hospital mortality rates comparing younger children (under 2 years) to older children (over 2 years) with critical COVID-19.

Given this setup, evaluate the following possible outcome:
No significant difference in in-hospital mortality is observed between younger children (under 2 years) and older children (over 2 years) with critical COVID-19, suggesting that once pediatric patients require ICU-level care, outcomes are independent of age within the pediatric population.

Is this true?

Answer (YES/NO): NO